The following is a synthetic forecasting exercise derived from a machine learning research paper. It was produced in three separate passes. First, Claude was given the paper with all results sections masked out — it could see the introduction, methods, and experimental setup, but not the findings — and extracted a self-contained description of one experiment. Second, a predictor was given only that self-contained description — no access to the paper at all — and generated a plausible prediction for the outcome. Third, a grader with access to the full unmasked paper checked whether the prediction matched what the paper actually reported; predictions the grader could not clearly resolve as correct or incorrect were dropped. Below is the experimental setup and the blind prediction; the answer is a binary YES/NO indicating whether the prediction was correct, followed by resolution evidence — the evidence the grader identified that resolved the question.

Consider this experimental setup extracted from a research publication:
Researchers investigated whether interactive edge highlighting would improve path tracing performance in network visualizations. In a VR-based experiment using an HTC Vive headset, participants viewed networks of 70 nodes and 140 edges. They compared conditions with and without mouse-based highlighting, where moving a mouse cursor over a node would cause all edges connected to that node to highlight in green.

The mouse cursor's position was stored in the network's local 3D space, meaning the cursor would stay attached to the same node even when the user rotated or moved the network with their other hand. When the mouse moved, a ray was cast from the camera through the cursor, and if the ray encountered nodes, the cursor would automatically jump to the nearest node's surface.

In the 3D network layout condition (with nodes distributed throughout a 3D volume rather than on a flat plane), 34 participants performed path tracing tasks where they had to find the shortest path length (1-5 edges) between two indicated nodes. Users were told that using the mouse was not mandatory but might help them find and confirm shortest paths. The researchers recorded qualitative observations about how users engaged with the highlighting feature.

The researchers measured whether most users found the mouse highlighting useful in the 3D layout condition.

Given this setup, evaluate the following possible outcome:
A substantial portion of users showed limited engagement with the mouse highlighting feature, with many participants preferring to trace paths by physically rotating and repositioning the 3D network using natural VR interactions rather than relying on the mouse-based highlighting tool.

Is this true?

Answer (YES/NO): YES